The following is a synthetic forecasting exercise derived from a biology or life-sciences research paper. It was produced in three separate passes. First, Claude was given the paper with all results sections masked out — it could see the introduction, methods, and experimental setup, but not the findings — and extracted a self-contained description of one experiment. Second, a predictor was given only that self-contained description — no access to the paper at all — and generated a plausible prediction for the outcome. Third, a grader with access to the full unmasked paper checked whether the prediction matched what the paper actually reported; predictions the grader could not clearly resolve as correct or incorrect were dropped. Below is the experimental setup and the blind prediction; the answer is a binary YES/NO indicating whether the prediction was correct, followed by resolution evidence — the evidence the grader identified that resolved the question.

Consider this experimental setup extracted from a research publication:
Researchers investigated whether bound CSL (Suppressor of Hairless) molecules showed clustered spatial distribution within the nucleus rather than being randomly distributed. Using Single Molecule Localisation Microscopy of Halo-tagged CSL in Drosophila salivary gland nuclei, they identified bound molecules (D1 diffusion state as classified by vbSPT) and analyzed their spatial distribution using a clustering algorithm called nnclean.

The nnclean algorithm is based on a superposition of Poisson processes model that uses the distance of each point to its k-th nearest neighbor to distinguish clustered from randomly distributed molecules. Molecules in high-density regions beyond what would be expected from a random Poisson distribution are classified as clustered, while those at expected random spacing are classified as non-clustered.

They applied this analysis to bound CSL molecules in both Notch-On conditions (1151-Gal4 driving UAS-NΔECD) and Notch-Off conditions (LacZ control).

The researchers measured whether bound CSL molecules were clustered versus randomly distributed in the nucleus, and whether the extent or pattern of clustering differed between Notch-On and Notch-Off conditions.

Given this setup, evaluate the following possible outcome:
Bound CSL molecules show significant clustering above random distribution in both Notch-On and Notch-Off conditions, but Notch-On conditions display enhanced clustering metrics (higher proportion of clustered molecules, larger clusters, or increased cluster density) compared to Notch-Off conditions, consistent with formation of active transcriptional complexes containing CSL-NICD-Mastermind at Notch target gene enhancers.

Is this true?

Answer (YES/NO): YES